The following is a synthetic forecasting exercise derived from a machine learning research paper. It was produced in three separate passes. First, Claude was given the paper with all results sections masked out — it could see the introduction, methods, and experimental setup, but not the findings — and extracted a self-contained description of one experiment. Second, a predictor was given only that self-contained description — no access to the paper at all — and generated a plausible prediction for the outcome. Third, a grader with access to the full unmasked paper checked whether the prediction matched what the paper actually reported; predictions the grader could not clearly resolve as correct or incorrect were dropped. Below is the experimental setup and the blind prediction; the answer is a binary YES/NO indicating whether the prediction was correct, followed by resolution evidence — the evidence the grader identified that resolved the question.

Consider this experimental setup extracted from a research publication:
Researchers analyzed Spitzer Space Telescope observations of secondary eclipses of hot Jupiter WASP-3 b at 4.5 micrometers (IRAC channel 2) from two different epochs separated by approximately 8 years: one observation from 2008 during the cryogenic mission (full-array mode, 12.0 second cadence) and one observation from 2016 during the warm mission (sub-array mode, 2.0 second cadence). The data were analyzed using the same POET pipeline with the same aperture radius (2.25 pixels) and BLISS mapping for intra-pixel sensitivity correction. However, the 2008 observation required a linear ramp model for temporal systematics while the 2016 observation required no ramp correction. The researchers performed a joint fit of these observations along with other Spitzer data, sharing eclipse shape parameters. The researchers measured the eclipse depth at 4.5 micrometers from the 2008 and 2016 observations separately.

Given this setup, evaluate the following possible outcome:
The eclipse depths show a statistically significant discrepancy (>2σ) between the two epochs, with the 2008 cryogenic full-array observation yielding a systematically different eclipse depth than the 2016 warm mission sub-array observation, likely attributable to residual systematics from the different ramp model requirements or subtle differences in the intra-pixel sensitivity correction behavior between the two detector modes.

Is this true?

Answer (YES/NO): NO